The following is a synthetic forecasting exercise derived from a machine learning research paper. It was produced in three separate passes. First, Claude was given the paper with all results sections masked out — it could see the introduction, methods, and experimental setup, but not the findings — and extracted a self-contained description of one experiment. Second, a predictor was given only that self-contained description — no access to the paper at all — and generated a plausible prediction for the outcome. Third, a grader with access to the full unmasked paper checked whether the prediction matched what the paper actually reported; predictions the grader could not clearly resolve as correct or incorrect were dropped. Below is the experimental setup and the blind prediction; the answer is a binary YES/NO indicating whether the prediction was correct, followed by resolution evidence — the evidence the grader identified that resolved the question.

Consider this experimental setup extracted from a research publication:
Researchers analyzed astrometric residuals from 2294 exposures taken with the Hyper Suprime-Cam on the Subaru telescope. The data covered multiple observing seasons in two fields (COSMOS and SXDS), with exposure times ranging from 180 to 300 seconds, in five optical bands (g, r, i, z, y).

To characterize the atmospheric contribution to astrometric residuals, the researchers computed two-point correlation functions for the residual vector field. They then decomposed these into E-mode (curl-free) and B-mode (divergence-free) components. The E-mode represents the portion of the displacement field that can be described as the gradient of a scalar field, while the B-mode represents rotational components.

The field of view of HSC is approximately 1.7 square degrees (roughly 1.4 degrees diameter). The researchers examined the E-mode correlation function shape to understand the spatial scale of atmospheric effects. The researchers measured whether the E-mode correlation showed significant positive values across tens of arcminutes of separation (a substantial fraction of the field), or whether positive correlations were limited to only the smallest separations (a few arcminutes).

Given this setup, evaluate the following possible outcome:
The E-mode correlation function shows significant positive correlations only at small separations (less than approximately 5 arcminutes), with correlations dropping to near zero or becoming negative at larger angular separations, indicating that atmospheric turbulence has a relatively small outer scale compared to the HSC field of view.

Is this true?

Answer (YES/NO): NO